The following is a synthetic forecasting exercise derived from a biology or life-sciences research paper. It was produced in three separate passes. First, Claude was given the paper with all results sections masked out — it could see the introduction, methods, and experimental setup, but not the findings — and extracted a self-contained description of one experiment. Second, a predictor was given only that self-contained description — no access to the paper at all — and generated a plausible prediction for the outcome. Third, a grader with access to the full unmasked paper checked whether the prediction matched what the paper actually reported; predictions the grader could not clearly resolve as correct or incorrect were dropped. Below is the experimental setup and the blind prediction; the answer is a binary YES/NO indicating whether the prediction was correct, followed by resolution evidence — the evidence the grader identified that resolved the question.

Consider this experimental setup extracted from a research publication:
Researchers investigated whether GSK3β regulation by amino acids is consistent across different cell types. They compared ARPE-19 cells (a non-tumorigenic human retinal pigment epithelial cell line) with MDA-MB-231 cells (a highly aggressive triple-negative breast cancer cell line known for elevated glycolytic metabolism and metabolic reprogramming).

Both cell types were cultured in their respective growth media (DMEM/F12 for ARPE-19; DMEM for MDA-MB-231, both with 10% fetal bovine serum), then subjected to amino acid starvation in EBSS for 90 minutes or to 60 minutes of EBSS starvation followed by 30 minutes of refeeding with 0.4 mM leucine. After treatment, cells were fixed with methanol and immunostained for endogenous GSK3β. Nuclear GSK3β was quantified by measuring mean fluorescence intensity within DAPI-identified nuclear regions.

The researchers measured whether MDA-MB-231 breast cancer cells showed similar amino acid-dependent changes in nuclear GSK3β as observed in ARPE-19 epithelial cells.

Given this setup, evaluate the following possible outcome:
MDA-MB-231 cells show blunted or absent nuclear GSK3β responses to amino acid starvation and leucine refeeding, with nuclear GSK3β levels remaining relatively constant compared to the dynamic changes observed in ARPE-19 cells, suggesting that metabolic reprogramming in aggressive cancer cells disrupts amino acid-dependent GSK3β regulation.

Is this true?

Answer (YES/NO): NO